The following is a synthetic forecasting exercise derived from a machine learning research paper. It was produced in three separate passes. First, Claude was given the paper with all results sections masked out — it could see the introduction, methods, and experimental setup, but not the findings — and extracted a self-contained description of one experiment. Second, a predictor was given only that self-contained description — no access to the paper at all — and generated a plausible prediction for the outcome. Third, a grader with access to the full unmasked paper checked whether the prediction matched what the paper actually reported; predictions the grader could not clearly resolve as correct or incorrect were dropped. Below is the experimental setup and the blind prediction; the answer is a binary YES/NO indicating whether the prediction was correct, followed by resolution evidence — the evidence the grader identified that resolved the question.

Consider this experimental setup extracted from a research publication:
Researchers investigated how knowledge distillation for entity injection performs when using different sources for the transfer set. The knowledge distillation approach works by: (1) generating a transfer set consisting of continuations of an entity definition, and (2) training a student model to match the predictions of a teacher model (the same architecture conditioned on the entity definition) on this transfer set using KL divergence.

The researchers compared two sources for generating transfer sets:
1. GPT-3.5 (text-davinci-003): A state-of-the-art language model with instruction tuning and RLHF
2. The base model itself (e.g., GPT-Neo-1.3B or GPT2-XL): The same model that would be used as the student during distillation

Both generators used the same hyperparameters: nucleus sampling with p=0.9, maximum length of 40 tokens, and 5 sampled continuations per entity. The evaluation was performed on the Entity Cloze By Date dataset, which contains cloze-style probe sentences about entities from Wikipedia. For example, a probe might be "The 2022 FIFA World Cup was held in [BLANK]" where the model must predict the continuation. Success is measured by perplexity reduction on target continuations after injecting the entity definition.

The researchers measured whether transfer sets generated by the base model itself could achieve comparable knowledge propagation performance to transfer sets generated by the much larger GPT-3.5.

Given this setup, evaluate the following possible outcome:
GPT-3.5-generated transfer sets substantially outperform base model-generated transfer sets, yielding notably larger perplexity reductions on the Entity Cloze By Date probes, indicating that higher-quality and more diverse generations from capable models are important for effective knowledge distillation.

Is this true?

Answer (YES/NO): NO